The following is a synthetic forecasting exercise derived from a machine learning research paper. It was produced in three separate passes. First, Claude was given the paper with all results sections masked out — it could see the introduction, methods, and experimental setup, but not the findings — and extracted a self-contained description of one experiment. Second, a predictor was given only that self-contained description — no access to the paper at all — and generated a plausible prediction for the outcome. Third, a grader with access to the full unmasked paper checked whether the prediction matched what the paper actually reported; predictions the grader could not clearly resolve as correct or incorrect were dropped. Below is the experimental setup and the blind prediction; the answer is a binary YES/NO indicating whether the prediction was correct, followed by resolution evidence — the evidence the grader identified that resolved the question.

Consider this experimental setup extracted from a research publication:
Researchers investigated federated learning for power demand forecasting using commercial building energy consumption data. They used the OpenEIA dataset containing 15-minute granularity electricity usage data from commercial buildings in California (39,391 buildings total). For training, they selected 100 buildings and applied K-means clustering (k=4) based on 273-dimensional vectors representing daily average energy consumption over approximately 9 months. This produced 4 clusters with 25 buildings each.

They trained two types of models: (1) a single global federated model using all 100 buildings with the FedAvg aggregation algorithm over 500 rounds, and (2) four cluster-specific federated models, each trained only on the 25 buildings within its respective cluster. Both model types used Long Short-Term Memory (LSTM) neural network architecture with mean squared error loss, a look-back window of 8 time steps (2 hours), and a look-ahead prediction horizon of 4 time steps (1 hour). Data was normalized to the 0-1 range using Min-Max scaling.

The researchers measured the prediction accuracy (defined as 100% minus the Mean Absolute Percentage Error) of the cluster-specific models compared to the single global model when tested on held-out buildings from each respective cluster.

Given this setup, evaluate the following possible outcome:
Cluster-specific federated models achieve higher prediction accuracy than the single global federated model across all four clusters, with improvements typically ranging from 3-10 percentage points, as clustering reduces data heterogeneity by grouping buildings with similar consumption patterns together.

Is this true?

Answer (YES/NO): NO